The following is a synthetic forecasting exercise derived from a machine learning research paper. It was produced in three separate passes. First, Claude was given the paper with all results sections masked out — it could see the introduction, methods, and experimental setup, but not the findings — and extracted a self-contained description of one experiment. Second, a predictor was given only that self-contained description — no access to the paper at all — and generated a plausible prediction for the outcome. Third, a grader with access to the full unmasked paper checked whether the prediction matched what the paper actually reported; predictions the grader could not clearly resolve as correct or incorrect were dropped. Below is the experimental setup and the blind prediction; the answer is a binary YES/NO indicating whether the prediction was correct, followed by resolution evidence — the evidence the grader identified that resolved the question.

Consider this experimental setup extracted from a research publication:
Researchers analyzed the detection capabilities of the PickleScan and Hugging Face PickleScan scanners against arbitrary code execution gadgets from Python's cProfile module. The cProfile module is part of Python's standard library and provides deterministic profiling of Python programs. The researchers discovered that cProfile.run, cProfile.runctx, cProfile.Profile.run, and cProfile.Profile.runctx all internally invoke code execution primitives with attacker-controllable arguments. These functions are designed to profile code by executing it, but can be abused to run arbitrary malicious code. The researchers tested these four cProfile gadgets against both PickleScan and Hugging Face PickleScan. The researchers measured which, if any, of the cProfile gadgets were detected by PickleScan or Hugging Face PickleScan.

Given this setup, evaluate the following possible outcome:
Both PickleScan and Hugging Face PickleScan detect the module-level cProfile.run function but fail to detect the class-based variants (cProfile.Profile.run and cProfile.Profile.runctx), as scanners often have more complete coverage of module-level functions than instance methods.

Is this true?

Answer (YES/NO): NO